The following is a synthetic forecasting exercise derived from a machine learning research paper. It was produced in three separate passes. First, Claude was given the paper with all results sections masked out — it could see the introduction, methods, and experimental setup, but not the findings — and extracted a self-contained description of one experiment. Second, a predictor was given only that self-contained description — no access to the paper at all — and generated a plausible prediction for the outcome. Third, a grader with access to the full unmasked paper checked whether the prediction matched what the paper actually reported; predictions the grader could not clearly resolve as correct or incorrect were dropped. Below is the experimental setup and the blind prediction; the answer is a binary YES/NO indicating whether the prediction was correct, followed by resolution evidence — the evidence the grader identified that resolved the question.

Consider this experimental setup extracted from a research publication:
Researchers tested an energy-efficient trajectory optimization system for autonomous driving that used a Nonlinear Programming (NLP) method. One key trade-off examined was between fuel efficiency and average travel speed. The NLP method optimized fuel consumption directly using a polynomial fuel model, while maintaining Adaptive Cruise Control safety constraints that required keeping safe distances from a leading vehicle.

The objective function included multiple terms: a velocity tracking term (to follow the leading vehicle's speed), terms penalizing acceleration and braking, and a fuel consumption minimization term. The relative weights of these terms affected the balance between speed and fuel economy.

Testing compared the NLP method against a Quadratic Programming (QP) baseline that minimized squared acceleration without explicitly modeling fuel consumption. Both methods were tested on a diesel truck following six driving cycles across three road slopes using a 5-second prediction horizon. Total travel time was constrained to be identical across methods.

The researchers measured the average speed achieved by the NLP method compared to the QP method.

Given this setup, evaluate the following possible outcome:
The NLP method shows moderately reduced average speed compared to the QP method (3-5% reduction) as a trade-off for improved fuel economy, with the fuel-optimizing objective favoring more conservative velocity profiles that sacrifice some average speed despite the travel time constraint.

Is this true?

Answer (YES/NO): NO